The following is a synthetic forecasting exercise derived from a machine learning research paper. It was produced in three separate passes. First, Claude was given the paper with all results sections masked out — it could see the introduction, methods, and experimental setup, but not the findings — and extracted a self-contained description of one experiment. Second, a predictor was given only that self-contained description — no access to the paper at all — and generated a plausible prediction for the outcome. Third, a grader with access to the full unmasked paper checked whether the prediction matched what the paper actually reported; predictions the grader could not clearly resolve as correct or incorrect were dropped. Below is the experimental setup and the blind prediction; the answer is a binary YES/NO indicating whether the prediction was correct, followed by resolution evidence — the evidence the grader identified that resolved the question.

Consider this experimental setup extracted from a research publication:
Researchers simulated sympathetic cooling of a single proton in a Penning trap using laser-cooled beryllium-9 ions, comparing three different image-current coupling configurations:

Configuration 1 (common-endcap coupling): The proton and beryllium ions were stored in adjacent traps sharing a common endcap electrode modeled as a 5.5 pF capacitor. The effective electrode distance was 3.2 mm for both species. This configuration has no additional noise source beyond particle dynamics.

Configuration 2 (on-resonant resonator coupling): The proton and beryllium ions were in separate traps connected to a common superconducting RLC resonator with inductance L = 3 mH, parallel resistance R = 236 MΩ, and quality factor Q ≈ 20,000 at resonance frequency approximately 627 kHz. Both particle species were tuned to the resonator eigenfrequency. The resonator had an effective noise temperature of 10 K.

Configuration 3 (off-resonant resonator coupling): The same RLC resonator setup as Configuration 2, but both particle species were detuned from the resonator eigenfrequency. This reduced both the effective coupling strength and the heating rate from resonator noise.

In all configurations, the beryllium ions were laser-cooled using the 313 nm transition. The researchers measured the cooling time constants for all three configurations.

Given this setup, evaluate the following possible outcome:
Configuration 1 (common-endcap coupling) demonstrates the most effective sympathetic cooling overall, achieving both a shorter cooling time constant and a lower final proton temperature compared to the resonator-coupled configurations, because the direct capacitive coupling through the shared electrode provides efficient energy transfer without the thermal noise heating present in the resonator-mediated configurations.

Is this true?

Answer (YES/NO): NO